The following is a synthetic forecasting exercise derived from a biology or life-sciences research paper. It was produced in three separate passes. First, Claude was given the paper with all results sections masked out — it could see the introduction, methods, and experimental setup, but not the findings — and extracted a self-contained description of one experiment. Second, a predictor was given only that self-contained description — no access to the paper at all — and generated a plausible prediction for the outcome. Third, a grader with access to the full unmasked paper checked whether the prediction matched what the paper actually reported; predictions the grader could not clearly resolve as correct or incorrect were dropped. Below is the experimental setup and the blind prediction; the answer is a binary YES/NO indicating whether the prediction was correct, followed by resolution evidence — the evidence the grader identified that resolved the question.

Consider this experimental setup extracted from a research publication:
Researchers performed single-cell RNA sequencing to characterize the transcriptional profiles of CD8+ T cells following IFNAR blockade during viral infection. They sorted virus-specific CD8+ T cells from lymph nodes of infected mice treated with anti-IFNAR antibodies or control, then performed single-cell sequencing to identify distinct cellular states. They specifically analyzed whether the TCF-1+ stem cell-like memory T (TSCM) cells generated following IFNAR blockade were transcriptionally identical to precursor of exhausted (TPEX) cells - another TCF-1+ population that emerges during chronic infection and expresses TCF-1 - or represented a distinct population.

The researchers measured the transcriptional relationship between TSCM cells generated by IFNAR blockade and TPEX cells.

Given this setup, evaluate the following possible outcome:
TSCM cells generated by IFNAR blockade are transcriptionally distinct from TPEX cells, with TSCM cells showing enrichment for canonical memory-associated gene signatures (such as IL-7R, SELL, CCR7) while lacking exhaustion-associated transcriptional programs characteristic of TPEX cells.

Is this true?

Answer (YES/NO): NO